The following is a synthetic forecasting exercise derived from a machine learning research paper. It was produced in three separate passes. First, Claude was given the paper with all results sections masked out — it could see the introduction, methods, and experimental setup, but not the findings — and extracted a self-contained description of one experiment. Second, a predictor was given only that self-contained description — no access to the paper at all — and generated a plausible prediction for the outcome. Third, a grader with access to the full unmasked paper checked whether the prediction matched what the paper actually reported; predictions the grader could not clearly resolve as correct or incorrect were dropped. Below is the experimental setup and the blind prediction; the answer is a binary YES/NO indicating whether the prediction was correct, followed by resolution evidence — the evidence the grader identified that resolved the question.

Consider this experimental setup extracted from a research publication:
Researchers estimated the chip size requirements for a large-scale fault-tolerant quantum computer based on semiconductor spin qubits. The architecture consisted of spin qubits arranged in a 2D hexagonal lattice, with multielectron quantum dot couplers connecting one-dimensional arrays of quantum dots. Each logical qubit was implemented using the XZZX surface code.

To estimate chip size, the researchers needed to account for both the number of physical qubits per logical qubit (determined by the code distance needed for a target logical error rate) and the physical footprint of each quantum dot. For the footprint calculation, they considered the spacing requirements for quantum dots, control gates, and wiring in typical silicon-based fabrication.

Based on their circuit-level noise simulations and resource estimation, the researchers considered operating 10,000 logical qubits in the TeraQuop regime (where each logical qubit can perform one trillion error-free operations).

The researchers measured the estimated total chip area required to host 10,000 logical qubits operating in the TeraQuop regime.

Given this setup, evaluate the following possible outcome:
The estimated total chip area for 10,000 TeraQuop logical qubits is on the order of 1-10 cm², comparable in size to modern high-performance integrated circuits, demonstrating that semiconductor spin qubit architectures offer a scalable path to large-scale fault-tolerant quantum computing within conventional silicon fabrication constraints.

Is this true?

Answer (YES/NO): YES